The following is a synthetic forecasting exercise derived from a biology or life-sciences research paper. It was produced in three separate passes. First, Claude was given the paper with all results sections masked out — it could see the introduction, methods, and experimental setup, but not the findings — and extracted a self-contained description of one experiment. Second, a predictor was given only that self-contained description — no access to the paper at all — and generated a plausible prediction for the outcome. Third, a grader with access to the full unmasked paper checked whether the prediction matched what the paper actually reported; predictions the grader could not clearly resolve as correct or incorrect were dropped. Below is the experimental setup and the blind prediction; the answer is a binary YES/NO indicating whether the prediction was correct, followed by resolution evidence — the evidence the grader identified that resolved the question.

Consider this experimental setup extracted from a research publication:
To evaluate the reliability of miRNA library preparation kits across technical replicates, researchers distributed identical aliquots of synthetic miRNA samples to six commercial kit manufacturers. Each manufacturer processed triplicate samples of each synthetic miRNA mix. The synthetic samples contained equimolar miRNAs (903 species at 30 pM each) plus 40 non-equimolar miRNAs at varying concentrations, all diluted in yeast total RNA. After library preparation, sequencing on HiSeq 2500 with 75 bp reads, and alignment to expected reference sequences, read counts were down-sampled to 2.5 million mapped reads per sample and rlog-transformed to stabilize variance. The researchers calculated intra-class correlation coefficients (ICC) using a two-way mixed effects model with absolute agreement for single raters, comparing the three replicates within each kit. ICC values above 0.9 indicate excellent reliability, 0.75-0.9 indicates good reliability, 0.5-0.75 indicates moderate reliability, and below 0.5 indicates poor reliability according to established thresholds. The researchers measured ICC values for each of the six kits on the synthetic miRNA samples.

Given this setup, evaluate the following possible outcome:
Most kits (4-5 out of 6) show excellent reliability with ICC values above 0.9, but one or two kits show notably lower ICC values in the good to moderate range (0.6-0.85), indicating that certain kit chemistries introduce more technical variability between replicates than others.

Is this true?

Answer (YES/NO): NO